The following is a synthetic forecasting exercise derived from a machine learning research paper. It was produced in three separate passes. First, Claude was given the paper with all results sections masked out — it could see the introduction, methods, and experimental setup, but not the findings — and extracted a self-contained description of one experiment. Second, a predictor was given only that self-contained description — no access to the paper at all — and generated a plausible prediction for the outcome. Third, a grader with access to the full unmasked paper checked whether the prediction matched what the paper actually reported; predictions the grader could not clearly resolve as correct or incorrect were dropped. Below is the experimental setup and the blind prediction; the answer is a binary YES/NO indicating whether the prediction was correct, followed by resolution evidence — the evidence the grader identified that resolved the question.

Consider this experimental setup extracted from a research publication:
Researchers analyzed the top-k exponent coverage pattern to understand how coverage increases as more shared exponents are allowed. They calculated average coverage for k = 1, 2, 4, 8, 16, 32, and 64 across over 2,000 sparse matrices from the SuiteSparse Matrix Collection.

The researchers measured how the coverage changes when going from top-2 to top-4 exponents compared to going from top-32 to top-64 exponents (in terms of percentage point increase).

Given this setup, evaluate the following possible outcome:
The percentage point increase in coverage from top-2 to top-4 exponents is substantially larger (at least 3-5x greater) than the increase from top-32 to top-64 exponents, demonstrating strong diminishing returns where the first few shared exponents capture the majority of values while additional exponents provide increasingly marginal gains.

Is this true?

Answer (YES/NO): YES